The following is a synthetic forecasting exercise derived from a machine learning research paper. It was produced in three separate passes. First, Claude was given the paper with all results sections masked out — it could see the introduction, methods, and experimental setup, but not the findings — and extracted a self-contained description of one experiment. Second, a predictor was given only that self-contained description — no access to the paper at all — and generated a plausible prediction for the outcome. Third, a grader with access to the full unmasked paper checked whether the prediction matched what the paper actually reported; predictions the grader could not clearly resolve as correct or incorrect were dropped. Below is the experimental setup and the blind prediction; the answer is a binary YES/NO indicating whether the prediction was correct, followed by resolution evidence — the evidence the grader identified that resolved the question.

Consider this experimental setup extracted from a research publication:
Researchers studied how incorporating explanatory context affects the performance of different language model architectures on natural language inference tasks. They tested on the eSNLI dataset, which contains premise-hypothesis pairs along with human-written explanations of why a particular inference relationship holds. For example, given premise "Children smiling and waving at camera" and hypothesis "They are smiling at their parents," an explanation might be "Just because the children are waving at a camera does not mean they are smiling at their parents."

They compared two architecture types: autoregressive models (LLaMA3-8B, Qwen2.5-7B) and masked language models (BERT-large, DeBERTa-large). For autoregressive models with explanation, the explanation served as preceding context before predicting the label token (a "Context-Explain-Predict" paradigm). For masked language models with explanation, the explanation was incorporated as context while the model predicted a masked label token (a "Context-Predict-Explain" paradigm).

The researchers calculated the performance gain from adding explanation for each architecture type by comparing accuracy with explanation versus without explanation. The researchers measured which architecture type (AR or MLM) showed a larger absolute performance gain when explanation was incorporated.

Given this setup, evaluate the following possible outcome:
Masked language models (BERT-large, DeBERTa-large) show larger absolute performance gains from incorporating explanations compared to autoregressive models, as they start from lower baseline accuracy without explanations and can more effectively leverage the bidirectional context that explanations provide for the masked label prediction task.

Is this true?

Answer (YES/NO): YES